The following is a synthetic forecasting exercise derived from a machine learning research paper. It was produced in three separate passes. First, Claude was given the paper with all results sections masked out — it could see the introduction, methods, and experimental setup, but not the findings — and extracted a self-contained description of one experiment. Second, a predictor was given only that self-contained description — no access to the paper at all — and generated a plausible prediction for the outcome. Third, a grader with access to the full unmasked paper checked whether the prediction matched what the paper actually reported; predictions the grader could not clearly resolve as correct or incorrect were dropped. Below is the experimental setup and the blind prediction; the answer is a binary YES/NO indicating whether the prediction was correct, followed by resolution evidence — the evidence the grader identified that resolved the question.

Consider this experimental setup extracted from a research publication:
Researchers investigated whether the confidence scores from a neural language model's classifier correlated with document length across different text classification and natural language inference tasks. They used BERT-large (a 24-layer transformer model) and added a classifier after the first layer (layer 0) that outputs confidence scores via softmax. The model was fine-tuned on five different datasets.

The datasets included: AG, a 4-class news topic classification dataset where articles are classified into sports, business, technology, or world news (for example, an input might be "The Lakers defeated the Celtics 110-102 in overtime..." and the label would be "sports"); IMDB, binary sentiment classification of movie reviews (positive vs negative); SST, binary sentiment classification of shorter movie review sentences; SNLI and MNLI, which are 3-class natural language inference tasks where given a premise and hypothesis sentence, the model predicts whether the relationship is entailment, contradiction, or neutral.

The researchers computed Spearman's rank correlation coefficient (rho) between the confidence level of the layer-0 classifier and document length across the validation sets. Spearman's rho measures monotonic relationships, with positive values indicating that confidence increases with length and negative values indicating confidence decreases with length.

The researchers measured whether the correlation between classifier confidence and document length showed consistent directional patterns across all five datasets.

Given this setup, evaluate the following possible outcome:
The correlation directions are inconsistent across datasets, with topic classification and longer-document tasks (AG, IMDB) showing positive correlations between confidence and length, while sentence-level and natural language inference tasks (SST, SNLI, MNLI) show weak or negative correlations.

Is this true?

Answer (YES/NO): NO